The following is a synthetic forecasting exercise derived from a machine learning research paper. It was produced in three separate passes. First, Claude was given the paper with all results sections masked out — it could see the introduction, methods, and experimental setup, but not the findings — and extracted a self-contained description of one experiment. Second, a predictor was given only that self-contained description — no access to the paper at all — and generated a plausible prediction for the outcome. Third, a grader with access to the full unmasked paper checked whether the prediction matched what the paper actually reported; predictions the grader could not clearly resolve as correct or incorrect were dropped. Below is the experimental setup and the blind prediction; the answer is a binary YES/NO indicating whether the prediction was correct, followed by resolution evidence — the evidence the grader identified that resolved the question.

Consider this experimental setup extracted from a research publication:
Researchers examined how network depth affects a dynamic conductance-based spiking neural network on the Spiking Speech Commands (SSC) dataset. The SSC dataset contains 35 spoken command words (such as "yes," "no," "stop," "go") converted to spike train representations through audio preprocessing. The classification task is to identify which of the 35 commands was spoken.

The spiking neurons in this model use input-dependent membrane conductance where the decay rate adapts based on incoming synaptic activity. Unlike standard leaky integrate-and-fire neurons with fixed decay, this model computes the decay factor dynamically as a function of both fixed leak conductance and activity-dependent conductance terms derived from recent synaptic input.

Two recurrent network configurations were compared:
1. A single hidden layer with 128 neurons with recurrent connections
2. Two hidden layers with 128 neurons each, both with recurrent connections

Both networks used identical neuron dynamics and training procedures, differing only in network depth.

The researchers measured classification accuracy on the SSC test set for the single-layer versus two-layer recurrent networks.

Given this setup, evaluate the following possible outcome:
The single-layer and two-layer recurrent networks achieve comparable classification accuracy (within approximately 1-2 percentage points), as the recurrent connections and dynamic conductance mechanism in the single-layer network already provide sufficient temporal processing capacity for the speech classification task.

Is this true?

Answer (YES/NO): NO